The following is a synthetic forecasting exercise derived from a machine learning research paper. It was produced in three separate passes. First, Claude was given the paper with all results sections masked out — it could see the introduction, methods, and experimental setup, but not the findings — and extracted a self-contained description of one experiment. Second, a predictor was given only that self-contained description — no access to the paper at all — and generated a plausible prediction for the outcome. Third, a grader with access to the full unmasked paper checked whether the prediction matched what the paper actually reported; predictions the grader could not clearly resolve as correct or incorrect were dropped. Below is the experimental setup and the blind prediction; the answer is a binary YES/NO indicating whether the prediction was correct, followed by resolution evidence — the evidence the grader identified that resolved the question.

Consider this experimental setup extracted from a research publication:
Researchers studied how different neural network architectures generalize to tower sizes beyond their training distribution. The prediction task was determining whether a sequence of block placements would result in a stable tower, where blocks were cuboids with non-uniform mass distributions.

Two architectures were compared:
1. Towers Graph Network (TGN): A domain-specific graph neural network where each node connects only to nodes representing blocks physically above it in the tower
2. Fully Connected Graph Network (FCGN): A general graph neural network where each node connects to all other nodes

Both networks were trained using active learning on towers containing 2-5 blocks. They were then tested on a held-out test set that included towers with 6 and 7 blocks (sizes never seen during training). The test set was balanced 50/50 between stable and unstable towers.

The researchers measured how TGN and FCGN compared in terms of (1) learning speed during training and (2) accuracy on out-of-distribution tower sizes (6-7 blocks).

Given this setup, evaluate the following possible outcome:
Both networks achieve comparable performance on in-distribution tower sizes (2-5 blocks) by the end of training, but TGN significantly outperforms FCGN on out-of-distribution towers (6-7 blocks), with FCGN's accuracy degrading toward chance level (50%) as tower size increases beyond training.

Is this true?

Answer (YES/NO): NO